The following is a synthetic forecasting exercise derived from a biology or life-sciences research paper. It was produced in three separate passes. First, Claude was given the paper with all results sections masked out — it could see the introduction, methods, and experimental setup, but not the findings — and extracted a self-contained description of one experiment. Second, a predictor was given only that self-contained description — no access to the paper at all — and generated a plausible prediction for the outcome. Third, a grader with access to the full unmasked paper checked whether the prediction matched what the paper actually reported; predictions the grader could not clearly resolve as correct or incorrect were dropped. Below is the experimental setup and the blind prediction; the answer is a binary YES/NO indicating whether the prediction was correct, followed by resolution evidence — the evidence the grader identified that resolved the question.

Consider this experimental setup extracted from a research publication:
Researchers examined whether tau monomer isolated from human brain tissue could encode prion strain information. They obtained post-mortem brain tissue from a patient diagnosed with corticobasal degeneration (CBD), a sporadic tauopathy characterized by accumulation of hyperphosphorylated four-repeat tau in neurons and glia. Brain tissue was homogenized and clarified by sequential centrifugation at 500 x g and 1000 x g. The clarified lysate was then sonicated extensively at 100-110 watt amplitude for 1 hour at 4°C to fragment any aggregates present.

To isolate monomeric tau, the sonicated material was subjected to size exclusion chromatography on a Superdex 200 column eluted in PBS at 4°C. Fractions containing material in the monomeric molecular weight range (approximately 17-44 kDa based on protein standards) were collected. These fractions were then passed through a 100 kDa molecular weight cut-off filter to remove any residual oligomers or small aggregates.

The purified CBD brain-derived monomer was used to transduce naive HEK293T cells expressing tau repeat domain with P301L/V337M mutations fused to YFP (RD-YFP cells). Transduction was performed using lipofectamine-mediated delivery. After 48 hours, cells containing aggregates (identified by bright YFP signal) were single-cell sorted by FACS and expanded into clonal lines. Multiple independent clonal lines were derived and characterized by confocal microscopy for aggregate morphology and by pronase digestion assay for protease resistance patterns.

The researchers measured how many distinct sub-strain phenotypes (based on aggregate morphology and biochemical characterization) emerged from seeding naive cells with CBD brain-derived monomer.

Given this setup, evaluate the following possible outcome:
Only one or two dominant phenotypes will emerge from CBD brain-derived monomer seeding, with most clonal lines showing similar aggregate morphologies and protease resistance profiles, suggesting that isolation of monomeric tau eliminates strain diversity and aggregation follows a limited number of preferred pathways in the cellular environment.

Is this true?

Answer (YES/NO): NO